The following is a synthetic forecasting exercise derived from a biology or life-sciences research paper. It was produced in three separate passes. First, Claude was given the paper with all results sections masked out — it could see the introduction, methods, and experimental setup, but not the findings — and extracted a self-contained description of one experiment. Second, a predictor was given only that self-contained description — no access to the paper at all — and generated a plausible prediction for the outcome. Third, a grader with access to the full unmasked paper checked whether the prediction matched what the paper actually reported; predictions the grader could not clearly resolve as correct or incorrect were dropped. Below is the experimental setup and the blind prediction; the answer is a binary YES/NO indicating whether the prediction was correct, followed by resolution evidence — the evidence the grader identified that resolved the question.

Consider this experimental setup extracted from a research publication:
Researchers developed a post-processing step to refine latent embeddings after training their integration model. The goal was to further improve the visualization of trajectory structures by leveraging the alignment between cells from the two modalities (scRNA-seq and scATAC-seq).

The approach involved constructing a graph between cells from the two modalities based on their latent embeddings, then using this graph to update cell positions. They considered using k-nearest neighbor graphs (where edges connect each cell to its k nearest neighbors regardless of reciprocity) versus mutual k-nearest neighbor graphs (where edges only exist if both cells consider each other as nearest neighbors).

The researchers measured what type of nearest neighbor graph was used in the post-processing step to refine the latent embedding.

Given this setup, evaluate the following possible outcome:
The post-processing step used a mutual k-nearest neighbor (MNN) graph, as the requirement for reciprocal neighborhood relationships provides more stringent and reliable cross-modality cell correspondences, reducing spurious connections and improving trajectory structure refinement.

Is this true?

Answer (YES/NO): YES